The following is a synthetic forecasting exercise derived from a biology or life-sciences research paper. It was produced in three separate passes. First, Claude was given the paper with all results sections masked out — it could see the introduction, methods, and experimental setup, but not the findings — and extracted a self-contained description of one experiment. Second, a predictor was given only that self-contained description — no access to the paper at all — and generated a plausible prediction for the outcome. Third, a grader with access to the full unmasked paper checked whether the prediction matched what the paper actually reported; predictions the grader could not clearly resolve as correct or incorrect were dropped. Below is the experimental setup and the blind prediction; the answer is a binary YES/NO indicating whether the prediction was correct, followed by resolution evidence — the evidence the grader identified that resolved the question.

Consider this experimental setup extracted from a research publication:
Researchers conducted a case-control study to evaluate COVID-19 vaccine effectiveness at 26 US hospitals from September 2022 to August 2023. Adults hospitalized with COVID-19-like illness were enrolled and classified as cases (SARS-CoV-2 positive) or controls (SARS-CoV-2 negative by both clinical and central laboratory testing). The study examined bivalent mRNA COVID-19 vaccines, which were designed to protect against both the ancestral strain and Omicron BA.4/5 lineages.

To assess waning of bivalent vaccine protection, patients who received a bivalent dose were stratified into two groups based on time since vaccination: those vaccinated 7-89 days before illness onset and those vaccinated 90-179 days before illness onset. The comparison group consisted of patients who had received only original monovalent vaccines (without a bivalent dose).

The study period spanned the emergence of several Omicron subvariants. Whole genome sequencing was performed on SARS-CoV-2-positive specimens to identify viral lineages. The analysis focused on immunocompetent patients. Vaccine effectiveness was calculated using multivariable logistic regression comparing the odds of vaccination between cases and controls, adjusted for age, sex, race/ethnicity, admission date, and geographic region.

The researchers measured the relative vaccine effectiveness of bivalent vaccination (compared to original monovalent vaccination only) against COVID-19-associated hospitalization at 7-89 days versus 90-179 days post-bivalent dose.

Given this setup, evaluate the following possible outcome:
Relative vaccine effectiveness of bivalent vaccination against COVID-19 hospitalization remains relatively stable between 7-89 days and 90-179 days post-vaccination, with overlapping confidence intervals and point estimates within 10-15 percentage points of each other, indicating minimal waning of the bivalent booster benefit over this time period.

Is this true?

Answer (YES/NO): NO